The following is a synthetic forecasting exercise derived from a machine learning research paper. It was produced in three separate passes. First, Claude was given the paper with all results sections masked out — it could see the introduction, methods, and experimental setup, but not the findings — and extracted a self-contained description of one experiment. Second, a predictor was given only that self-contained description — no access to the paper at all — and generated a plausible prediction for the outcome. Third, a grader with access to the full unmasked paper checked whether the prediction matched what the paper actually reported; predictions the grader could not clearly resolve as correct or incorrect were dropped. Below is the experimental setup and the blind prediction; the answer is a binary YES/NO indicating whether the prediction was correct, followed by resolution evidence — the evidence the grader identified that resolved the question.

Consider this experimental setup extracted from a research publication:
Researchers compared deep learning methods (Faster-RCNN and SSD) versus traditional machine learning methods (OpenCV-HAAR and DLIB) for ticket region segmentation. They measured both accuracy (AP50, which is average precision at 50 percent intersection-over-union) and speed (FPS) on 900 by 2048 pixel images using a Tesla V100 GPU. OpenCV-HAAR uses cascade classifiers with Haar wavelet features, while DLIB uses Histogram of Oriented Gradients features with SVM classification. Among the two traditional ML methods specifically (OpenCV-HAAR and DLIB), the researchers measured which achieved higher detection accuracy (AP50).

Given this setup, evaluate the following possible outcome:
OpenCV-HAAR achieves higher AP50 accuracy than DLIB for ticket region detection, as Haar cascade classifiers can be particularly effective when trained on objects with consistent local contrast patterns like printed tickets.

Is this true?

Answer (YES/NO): NO